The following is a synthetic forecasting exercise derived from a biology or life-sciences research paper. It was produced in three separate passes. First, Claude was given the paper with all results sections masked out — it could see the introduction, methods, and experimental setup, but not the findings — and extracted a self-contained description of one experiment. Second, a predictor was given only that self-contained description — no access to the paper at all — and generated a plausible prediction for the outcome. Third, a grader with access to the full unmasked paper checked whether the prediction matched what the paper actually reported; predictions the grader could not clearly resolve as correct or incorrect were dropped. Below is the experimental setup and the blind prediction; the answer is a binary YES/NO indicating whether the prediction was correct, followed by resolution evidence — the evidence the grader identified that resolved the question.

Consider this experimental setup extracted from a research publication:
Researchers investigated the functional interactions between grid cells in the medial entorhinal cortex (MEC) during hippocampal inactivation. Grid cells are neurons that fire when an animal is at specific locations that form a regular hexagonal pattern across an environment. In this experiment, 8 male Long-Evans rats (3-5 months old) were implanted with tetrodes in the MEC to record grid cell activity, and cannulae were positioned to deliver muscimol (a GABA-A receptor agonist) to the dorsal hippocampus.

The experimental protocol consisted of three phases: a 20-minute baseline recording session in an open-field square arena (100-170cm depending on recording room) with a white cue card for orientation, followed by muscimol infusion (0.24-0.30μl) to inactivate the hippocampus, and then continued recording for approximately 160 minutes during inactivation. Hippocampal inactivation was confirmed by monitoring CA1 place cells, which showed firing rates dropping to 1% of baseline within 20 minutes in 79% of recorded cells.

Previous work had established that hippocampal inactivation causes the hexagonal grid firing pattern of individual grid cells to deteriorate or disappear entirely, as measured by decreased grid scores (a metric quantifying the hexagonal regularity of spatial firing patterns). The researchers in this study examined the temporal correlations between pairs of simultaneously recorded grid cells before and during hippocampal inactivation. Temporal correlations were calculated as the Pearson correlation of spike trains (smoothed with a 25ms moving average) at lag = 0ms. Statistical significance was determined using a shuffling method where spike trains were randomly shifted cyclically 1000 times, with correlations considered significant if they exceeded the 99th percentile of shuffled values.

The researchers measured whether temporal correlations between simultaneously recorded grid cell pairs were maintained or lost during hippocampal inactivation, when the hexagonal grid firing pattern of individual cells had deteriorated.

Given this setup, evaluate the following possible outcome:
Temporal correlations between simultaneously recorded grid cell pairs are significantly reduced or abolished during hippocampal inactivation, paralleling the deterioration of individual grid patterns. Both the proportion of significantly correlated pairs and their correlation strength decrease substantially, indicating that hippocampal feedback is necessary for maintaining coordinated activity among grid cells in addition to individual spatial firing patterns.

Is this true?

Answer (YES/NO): NO